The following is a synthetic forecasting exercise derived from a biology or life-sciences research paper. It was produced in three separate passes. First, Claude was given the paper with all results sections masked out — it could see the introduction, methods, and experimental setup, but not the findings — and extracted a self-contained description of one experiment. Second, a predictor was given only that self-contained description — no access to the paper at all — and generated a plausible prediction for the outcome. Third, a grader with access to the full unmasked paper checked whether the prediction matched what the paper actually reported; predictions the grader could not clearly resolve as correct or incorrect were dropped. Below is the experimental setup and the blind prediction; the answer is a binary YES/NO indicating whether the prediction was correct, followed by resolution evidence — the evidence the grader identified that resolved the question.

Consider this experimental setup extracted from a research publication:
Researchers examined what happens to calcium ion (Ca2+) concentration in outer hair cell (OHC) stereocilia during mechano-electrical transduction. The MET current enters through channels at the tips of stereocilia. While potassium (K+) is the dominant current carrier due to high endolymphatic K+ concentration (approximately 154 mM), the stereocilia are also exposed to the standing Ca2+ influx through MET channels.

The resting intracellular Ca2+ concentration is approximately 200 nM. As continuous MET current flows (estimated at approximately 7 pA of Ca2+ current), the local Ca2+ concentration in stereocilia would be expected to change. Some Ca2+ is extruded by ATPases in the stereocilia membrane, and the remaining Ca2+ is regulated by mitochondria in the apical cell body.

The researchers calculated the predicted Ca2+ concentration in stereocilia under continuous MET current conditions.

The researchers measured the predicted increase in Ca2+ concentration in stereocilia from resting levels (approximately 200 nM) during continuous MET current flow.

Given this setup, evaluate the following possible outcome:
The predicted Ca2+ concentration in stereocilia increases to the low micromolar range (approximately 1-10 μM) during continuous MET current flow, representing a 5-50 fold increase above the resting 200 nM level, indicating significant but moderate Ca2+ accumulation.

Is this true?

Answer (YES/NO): YES